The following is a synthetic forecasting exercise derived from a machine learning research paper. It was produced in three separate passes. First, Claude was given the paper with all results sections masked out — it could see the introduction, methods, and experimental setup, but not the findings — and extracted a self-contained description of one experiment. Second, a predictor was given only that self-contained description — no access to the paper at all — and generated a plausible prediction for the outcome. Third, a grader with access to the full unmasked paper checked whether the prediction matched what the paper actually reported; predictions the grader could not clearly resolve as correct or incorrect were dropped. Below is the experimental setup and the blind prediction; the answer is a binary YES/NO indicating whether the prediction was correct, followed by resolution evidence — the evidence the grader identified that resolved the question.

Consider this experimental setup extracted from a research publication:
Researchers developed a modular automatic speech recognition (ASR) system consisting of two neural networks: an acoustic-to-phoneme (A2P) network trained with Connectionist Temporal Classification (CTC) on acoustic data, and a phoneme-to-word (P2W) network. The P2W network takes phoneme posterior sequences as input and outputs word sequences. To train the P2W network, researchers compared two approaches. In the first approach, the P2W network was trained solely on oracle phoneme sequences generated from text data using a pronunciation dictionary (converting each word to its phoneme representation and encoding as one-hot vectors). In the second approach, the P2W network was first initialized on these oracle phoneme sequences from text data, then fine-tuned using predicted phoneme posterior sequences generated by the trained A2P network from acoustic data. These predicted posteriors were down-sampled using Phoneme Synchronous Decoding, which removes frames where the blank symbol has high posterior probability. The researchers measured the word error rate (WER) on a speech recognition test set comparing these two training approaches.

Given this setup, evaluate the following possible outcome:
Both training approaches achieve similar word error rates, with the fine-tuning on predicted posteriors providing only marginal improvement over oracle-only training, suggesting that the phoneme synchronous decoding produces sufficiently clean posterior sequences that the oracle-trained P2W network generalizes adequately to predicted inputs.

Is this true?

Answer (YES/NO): NO